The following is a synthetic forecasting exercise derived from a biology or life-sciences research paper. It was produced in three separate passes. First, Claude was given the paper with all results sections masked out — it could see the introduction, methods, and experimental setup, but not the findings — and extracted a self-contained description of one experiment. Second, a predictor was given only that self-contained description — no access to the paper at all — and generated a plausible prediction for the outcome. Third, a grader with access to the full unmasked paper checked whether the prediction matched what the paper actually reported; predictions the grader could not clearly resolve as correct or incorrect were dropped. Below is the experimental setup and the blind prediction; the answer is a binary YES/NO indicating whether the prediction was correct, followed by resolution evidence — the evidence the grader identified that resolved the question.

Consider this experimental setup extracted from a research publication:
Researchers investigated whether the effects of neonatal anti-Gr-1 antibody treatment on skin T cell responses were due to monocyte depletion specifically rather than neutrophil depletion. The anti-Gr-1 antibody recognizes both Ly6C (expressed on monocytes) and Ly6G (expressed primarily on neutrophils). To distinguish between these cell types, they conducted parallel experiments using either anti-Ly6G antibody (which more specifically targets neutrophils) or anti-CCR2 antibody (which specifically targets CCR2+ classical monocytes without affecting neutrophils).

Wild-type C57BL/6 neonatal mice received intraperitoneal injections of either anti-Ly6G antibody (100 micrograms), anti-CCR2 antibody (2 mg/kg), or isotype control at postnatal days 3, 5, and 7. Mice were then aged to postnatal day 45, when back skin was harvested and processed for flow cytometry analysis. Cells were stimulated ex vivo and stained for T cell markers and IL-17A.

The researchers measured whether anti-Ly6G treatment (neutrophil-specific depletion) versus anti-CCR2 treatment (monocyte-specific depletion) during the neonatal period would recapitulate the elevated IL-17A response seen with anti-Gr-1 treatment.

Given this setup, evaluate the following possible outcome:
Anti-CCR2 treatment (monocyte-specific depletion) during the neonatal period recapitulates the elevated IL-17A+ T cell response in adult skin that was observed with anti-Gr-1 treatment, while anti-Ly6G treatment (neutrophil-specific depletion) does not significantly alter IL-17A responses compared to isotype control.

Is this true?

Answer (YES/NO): YES